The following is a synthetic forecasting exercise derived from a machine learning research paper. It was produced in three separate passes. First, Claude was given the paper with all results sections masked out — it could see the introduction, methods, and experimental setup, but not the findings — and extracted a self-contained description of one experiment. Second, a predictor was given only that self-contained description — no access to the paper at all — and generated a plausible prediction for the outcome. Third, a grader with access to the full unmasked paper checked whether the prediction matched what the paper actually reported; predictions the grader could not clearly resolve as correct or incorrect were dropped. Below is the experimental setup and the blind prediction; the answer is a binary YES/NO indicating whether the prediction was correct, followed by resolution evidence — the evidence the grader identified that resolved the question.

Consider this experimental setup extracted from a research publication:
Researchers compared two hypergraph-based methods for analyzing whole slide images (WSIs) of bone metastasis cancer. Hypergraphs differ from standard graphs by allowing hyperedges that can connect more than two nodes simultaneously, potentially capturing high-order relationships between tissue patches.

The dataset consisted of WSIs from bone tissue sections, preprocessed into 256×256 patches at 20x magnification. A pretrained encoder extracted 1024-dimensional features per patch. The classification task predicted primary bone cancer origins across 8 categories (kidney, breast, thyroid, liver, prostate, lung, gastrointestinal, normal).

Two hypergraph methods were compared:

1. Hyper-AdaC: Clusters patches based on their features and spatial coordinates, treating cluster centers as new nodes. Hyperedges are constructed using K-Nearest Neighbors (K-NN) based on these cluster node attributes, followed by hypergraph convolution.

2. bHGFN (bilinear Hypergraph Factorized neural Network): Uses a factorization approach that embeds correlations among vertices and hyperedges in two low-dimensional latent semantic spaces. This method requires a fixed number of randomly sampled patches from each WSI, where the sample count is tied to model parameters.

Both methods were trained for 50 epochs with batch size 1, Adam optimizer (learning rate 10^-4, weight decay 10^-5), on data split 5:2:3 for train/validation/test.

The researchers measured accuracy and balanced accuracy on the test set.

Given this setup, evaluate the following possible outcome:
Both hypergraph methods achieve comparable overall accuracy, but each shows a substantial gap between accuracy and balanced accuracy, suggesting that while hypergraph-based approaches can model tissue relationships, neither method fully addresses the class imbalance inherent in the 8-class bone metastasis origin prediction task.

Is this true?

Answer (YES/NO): NO